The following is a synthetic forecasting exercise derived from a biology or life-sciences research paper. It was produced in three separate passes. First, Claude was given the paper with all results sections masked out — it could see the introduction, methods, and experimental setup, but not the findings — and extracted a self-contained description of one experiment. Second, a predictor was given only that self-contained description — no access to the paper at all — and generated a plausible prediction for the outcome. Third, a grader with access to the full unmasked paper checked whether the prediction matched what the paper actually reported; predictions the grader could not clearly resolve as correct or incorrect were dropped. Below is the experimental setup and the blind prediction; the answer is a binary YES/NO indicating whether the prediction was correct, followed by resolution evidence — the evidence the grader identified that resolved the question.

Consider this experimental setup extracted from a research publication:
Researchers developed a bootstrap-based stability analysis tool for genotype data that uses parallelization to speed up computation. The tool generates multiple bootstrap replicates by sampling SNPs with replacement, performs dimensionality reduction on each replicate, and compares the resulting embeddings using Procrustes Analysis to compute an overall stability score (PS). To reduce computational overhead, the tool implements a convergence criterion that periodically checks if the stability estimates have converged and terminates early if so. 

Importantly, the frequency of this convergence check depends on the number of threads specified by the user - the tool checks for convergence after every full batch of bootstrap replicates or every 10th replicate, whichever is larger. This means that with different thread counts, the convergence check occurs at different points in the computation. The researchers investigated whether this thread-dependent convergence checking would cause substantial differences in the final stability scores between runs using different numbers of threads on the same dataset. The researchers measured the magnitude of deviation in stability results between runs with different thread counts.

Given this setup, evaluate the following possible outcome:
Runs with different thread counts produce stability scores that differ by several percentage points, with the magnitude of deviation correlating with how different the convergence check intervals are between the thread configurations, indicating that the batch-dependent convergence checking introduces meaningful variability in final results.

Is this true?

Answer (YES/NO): NO